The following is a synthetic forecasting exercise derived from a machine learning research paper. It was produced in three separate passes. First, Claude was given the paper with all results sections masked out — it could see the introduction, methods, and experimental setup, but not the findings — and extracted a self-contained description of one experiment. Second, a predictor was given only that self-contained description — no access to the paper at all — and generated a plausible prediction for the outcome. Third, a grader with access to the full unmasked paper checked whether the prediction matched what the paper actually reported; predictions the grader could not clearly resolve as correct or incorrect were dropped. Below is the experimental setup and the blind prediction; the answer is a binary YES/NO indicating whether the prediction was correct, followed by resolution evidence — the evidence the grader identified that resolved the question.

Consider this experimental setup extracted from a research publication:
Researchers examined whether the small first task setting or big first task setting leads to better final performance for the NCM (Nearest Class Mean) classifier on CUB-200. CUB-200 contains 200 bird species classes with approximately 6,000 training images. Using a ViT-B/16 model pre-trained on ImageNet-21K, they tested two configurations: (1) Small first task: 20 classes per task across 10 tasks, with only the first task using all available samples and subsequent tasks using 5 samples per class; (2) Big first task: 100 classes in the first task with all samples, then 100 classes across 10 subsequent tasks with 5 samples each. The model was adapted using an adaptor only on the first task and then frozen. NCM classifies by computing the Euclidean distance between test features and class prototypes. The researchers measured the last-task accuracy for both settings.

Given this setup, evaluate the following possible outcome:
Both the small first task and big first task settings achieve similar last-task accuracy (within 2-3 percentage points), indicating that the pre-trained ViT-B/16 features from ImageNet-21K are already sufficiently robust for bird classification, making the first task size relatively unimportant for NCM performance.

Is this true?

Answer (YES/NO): NO